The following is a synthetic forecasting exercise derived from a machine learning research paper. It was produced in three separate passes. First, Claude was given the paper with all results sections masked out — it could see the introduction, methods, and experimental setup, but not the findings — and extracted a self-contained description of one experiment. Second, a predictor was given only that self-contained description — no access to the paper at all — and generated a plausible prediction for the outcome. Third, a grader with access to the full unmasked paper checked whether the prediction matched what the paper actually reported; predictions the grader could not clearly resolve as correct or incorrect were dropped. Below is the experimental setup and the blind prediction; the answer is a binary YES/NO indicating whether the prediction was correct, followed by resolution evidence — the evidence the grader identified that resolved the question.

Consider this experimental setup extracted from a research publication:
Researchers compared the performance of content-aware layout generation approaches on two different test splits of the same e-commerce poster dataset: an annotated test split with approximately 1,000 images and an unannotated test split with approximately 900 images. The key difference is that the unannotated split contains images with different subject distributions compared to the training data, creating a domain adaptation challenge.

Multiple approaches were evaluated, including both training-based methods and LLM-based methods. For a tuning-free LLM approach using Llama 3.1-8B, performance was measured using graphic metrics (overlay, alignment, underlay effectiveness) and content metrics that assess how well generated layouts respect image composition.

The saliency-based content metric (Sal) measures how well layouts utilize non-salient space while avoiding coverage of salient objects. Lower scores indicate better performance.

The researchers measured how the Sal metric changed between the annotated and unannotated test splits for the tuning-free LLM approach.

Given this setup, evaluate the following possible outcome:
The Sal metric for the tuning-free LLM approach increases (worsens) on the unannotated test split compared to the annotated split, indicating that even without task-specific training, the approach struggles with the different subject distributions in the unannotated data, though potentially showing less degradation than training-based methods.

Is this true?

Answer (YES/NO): YES